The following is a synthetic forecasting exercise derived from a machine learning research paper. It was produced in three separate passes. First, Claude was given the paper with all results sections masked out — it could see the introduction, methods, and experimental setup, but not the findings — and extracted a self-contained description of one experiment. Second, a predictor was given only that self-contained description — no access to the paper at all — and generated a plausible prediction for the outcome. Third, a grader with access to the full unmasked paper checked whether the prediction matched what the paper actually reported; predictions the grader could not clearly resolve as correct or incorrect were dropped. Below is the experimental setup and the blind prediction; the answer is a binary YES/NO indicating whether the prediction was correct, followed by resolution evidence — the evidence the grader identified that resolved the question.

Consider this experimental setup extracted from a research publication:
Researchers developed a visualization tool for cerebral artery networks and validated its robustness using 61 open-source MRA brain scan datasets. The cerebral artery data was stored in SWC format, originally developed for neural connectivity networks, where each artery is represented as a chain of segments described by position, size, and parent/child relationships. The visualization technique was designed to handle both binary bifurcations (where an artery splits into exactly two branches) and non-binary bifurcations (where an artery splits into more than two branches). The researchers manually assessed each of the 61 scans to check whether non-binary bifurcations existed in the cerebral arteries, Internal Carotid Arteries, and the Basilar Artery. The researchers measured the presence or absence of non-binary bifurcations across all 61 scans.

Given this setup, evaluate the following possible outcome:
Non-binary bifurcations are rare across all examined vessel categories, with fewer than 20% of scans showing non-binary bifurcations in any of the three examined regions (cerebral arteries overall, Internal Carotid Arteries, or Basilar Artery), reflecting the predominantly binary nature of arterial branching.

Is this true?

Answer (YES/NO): YES